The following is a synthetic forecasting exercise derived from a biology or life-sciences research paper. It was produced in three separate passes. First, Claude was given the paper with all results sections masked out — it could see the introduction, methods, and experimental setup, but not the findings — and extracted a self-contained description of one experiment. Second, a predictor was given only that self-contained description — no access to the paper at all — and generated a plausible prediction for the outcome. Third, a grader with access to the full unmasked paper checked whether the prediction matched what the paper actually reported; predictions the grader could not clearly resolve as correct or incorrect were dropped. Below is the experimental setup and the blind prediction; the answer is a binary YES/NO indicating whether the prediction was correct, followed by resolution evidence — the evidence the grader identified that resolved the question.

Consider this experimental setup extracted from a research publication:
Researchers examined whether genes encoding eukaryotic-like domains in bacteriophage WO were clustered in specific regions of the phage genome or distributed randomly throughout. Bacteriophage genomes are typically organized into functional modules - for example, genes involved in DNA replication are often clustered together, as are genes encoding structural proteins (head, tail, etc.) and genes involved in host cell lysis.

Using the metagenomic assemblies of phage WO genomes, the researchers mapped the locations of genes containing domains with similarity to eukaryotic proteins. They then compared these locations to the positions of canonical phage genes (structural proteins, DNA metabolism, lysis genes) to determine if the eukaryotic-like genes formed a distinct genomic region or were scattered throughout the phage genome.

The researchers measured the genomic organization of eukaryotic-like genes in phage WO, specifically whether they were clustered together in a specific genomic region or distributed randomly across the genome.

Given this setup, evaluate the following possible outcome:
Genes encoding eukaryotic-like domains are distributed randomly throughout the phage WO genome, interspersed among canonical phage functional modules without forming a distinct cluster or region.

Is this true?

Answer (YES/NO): NO